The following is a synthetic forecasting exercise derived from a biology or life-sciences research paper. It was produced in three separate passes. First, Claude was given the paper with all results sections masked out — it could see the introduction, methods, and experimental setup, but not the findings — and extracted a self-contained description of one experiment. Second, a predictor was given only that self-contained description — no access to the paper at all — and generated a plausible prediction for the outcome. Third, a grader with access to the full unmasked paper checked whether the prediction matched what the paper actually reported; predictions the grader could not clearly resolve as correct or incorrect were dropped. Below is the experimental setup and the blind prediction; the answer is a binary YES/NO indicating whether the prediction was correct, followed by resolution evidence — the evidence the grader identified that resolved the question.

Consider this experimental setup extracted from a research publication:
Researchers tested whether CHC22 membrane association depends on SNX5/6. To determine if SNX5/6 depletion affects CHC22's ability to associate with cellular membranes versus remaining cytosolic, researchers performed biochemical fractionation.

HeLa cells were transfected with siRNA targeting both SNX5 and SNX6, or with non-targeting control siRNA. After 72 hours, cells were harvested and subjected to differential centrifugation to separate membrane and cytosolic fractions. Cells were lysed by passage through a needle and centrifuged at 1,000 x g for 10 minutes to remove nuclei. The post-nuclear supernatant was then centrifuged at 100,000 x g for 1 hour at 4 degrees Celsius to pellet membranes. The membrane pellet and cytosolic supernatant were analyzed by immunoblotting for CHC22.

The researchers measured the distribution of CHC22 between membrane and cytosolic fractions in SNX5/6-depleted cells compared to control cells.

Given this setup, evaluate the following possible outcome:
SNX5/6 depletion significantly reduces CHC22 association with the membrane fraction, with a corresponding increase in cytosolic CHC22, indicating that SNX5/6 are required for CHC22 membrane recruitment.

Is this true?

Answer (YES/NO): YES